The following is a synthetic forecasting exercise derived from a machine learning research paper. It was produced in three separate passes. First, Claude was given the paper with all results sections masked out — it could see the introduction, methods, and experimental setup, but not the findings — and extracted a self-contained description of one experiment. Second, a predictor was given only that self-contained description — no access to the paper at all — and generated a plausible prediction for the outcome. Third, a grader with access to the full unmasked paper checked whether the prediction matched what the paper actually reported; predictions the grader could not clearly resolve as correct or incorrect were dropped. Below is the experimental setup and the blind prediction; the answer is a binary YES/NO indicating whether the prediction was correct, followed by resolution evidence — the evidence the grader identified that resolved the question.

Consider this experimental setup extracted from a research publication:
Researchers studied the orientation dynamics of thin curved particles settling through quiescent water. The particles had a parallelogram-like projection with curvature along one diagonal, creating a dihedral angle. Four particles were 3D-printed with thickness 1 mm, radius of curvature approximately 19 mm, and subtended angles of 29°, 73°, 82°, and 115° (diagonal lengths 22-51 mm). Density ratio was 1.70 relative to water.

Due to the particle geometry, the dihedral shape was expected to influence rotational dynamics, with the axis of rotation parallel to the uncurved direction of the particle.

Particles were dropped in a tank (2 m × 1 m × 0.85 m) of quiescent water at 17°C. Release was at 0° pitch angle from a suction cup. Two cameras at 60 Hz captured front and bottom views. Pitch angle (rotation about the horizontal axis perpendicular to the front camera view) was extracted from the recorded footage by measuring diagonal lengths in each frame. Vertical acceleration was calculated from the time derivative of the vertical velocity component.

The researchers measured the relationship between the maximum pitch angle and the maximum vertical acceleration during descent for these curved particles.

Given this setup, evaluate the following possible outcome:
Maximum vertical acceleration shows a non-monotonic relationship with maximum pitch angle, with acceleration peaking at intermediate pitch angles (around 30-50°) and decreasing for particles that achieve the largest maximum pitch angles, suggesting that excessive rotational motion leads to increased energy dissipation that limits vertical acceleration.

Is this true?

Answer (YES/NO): NO